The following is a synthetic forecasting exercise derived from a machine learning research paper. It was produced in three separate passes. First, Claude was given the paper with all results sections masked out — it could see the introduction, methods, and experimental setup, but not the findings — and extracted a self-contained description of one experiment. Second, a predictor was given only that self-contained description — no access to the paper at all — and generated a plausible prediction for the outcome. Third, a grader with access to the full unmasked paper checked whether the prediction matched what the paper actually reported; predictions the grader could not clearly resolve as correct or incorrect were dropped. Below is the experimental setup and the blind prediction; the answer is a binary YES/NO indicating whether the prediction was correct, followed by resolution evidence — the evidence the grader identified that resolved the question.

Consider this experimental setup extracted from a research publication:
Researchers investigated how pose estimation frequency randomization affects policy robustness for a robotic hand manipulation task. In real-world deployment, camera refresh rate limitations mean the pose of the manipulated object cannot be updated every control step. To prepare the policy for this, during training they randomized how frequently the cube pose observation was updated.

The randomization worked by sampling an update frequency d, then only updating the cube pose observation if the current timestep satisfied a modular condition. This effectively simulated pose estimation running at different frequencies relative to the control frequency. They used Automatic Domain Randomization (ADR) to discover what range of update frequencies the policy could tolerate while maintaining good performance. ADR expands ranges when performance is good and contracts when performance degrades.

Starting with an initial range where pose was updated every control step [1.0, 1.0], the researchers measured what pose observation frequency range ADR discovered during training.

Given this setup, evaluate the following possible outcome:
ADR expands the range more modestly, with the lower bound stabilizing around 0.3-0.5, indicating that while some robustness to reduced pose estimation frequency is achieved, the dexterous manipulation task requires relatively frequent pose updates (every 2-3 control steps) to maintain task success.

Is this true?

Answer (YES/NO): NO